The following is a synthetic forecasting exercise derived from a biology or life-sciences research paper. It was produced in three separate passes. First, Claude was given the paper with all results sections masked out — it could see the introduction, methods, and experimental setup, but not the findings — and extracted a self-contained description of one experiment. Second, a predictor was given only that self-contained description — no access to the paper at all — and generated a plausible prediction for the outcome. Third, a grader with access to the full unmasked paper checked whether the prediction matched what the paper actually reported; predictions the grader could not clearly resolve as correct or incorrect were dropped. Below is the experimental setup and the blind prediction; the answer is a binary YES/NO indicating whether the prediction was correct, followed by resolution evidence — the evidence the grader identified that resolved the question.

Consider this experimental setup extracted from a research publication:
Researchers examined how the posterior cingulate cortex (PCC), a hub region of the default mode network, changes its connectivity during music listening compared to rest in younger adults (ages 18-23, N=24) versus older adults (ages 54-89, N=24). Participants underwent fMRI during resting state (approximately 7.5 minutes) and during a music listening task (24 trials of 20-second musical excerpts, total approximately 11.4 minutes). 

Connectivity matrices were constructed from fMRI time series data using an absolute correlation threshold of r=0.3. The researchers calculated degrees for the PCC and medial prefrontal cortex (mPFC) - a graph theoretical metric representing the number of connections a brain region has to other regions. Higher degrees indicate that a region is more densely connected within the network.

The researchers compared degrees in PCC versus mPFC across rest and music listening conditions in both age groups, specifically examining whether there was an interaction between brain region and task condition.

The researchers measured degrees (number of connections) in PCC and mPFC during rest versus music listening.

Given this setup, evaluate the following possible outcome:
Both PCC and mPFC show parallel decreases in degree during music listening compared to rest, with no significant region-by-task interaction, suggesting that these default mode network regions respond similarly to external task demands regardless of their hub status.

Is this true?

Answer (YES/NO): NO